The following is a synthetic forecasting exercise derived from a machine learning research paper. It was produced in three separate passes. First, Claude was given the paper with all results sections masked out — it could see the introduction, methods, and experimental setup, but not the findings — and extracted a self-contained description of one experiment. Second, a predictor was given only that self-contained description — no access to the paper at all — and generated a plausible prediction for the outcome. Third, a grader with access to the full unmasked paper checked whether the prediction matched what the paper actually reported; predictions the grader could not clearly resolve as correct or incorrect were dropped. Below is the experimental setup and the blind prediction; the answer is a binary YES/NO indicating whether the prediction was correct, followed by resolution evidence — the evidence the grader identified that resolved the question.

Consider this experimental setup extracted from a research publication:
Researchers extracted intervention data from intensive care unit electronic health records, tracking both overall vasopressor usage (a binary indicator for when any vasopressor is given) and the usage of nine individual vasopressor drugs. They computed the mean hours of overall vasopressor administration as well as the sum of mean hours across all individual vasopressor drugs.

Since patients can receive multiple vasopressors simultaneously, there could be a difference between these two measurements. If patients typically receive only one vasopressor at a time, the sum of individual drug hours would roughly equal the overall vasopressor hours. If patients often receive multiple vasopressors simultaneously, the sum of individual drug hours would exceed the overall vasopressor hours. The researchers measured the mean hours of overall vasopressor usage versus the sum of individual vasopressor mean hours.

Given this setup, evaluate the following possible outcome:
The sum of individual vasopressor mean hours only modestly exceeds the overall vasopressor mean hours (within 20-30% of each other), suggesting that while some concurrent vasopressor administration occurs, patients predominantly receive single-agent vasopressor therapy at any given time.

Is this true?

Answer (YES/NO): YES